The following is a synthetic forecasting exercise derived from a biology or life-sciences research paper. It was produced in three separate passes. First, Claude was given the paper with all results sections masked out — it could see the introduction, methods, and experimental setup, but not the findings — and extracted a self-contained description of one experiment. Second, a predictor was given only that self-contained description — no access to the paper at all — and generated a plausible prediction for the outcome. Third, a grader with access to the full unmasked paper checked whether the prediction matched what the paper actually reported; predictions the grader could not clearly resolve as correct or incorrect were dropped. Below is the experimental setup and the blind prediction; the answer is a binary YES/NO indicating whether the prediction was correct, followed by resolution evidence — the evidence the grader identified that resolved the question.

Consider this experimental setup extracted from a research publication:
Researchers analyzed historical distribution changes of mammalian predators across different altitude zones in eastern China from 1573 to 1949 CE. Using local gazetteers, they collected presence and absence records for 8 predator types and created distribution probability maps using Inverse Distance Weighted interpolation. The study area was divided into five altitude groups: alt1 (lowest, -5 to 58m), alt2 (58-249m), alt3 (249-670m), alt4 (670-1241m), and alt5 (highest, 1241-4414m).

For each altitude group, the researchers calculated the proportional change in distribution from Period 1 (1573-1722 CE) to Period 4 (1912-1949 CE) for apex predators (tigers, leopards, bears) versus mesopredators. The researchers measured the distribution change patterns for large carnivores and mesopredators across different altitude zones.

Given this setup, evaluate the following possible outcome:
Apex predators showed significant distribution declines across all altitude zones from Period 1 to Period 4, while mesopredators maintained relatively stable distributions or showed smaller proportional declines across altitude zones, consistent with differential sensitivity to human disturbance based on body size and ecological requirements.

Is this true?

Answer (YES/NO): NO